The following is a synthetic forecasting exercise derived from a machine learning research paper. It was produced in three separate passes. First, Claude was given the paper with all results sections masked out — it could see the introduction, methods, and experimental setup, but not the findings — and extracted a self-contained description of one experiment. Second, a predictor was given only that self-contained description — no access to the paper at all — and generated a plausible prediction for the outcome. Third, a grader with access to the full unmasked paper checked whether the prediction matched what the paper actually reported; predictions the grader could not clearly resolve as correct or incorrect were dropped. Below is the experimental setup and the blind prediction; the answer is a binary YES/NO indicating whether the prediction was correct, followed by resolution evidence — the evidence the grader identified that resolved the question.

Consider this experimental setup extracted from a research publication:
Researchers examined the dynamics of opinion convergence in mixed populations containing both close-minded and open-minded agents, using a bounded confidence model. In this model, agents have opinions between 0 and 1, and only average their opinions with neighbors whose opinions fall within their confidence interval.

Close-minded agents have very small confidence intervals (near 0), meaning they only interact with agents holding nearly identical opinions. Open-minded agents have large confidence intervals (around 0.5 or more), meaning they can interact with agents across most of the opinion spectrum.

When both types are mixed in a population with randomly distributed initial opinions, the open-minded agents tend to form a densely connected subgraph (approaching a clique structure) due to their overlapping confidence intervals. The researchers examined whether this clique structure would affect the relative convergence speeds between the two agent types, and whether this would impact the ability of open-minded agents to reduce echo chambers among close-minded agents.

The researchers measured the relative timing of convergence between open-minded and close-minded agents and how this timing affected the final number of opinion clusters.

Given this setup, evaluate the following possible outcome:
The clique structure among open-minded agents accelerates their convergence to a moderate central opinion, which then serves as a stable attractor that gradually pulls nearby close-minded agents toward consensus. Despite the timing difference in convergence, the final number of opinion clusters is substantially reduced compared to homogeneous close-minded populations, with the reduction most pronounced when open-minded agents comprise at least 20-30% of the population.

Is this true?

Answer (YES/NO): NO